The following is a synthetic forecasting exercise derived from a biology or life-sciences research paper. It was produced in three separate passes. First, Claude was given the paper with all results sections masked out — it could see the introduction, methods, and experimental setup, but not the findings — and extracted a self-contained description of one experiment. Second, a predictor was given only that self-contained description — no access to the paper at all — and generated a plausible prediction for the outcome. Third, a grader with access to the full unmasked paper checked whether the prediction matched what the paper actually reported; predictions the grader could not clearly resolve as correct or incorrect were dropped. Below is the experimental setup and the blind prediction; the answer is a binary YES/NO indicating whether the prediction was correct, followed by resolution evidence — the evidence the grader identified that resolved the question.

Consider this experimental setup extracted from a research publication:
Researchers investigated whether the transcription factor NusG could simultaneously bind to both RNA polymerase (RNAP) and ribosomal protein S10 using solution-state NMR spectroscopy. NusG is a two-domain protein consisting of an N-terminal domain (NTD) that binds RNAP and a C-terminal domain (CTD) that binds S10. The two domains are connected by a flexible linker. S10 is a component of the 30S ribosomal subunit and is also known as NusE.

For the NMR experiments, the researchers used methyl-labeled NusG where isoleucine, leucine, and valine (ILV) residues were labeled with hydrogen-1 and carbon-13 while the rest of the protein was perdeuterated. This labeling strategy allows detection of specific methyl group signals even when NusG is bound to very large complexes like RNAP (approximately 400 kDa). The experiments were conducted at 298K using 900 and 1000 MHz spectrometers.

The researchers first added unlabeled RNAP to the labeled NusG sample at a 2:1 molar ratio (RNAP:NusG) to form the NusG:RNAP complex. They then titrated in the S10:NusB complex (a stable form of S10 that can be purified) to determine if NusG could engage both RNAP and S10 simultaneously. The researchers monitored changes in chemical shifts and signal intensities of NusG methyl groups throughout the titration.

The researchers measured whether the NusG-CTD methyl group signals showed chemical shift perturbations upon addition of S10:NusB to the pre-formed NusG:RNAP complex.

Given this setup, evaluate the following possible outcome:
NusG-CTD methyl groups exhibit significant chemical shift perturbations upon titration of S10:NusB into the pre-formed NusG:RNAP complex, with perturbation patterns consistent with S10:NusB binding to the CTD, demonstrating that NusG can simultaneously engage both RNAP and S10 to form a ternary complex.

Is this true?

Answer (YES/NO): YES